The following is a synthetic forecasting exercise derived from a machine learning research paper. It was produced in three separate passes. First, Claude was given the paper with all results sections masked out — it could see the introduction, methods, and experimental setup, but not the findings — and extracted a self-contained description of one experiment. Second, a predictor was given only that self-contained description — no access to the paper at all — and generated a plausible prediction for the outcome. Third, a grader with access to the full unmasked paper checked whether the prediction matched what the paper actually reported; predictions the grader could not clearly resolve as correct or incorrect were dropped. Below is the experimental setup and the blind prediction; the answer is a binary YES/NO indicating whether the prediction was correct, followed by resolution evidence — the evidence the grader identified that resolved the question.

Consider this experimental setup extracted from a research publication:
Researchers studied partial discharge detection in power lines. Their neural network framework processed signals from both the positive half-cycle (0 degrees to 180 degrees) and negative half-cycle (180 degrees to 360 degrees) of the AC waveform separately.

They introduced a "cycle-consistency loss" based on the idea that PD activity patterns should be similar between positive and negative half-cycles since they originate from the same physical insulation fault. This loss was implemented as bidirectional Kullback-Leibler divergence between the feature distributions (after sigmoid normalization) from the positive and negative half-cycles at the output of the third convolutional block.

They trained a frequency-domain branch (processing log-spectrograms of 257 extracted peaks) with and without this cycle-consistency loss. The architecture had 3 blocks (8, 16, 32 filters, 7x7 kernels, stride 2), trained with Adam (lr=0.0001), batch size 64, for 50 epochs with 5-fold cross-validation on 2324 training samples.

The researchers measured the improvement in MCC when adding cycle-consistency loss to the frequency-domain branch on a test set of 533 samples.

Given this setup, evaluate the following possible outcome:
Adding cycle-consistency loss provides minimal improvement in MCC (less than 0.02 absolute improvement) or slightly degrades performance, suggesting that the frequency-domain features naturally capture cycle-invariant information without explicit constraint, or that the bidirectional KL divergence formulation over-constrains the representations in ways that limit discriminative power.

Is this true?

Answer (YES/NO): NO